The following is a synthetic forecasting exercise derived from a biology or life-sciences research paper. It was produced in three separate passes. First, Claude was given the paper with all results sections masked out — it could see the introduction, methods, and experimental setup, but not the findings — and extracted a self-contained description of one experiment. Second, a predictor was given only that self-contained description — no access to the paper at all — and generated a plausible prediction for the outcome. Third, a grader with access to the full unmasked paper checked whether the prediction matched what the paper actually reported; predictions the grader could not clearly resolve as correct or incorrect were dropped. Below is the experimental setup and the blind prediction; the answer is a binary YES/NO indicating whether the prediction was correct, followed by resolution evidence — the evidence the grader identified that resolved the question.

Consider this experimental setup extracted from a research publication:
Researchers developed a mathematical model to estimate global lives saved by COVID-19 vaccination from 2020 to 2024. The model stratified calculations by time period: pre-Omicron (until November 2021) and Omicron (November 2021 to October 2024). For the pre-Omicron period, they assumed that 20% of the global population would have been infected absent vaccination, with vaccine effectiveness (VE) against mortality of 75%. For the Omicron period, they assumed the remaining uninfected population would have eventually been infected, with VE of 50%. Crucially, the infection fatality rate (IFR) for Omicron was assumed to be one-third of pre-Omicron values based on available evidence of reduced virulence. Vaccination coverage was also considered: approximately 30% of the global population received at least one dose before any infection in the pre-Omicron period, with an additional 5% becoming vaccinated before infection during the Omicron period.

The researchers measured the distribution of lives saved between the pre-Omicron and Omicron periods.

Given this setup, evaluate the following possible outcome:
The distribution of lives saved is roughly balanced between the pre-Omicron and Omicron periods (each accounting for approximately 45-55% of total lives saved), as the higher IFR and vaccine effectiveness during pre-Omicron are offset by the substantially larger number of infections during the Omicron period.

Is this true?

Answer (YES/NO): NO